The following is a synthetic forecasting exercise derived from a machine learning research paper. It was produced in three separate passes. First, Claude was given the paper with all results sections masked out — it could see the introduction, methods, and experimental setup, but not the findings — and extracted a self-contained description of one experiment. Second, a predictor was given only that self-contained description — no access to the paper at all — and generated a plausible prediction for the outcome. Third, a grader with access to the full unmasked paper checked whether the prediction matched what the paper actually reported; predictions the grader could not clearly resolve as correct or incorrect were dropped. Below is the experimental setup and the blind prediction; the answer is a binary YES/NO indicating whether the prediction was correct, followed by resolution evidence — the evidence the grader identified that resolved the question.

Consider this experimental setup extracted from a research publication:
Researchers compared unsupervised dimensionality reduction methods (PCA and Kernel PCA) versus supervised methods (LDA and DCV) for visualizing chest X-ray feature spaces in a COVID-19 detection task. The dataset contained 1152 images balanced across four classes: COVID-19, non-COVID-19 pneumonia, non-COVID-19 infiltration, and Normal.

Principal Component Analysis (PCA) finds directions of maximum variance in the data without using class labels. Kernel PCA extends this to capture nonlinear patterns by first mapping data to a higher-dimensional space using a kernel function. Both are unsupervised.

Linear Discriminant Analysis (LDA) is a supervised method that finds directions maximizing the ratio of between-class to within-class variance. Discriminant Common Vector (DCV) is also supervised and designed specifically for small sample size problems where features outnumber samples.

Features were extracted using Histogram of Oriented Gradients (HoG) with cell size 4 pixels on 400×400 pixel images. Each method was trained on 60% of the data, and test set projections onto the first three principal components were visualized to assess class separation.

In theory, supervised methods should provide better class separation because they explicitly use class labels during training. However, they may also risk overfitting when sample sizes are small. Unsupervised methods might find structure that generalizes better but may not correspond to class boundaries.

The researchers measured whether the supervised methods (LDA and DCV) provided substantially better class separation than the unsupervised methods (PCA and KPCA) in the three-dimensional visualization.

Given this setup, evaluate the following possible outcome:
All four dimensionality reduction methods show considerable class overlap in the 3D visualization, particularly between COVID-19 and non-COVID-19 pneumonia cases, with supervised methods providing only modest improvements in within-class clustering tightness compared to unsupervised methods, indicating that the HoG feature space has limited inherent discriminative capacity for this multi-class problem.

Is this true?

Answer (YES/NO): NO